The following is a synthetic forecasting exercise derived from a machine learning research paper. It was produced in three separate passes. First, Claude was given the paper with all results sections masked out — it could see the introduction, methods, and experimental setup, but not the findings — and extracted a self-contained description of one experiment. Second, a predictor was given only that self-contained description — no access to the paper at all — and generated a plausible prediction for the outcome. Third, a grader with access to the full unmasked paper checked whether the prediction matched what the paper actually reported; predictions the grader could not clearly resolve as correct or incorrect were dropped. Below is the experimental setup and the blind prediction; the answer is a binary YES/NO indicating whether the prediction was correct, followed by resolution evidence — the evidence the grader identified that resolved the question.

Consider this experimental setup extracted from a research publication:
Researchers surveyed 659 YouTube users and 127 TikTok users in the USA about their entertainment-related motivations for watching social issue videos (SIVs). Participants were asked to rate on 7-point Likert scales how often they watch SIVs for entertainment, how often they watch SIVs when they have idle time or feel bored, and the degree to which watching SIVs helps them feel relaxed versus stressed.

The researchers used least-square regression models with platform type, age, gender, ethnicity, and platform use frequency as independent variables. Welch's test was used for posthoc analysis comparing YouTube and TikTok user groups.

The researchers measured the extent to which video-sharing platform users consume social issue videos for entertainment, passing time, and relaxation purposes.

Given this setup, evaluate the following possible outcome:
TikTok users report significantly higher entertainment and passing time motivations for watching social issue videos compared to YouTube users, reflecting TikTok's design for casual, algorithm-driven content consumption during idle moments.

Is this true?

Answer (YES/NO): YES